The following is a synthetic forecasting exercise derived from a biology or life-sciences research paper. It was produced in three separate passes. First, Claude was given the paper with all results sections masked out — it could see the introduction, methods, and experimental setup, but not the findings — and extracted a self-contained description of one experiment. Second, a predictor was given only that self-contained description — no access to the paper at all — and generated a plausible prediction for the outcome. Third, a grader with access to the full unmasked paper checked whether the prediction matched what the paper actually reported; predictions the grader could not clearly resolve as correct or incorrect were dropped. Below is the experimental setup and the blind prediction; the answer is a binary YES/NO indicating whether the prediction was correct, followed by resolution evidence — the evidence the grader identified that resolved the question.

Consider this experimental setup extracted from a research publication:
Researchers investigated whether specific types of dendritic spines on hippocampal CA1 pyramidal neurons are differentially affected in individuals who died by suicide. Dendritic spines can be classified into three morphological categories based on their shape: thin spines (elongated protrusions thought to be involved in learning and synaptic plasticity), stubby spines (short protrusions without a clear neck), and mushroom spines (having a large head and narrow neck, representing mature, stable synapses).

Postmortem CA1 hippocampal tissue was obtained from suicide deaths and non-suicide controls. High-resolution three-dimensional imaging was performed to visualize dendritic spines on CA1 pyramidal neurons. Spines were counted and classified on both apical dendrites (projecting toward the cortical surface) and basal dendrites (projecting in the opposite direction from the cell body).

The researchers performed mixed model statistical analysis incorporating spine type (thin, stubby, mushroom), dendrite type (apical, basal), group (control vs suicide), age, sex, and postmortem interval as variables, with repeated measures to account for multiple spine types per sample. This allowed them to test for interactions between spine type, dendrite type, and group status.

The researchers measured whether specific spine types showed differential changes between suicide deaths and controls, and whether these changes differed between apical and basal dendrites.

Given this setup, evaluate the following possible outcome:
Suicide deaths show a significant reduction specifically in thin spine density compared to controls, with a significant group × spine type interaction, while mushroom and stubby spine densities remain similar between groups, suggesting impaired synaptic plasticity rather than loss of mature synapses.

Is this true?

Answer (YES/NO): NO